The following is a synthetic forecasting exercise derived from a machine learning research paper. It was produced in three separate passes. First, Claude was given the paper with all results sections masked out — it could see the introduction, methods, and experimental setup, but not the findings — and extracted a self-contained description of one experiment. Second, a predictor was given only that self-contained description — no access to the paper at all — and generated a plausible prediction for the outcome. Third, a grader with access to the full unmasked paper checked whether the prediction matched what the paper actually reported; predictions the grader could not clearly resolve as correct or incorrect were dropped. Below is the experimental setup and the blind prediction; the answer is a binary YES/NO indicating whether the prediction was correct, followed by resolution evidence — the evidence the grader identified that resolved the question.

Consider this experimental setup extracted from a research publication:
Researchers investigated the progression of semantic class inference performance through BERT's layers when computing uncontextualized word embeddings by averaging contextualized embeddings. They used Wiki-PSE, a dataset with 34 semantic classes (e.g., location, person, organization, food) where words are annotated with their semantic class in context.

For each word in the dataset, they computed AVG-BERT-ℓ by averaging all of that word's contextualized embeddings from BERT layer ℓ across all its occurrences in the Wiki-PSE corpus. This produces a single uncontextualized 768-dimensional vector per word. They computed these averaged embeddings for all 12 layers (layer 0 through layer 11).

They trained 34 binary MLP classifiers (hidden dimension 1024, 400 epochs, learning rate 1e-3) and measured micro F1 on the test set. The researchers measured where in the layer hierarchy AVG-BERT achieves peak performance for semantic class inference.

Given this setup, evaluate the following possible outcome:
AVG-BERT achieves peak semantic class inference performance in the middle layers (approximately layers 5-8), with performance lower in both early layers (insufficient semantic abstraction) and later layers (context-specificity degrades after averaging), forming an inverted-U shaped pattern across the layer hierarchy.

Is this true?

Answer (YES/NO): NO